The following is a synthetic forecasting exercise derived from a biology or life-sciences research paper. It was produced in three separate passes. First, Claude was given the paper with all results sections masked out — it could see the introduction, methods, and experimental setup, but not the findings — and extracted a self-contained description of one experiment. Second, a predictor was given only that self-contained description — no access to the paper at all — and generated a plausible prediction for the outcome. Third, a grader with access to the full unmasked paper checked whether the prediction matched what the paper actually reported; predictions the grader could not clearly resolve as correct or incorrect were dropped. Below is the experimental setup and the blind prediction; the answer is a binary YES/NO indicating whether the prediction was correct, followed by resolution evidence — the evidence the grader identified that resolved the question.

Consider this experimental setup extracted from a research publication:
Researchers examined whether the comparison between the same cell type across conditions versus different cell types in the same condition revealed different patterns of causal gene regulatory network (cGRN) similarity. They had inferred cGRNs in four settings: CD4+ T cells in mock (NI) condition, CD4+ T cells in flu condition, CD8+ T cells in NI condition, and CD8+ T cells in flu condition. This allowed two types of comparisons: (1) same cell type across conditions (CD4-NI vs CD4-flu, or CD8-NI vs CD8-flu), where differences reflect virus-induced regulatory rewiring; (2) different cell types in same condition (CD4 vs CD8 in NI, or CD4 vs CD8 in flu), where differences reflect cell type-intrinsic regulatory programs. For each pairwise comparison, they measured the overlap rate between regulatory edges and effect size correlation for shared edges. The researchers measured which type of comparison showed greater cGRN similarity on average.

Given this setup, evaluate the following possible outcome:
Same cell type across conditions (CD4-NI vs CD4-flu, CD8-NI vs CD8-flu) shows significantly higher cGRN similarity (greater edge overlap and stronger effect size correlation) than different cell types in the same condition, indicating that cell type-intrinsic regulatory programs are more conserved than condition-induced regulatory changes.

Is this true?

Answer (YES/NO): YES